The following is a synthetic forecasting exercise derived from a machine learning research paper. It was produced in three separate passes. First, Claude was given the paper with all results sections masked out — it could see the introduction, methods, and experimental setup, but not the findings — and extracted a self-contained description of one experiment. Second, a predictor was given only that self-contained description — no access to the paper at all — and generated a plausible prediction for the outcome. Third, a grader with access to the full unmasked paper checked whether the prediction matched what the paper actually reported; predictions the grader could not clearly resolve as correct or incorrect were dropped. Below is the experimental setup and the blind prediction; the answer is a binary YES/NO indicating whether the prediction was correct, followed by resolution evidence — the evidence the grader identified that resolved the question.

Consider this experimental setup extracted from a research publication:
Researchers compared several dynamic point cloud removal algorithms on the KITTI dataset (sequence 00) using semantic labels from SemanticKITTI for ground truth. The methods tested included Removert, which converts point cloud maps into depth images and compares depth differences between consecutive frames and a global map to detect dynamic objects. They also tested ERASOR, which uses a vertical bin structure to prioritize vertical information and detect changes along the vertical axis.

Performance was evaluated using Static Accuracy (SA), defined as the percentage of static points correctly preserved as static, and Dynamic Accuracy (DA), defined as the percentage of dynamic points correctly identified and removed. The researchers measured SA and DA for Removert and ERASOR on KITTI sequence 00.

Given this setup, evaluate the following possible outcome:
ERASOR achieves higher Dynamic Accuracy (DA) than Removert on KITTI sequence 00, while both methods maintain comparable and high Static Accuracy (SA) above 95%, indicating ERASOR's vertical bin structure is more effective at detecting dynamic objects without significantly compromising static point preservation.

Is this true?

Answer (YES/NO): NO